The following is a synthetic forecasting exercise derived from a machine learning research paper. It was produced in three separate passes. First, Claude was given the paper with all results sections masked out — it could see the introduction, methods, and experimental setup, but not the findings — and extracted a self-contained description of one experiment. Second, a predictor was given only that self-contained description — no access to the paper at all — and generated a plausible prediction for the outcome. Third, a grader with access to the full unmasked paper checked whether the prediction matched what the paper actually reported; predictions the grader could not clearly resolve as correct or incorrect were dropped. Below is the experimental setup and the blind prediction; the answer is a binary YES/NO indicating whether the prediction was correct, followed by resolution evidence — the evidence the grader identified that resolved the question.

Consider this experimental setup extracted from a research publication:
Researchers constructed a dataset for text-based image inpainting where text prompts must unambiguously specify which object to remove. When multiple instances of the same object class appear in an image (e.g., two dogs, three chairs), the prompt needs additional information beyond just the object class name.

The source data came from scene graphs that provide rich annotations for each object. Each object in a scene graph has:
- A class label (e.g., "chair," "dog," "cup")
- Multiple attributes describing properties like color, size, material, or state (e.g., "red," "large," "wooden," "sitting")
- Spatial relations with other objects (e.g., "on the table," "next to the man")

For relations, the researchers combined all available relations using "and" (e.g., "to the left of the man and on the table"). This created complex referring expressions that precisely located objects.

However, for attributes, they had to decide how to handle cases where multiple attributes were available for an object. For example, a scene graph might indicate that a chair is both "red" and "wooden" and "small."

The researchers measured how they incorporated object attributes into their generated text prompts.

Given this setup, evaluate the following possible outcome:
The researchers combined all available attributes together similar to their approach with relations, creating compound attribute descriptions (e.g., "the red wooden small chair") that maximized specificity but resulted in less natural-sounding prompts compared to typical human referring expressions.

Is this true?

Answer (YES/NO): NO